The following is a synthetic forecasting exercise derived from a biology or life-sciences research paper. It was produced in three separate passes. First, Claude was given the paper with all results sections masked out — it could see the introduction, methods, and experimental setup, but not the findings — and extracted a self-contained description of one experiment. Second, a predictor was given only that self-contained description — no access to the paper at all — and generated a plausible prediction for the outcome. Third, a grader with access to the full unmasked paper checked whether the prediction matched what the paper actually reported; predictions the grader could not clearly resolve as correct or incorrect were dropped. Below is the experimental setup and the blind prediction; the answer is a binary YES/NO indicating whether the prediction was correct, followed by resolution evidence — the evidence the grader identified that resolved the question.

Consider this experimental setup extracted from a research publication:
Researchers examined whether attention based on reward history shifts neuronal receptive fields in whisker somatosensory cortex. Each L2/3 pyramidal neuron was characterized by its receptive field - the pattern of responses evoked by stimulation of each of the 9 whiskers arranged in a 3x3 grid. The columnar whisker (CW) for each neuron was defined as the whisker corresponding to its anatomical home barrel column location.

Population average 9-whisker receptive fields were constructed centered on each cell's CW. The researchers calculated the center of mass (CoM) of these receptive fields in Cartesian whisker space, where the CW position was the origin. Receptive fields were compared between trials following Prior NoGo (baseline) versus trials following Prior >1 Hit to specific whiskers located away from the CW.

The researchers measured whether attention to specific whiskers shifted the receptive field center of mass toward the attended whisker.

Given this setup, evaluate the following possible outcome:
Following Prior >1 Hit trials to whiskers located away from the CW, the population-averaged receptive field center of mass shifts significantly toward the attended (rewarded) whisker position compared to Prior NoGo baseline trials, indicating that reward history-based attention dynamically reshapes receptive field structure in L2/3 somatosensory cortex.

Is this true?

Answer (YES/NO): YES